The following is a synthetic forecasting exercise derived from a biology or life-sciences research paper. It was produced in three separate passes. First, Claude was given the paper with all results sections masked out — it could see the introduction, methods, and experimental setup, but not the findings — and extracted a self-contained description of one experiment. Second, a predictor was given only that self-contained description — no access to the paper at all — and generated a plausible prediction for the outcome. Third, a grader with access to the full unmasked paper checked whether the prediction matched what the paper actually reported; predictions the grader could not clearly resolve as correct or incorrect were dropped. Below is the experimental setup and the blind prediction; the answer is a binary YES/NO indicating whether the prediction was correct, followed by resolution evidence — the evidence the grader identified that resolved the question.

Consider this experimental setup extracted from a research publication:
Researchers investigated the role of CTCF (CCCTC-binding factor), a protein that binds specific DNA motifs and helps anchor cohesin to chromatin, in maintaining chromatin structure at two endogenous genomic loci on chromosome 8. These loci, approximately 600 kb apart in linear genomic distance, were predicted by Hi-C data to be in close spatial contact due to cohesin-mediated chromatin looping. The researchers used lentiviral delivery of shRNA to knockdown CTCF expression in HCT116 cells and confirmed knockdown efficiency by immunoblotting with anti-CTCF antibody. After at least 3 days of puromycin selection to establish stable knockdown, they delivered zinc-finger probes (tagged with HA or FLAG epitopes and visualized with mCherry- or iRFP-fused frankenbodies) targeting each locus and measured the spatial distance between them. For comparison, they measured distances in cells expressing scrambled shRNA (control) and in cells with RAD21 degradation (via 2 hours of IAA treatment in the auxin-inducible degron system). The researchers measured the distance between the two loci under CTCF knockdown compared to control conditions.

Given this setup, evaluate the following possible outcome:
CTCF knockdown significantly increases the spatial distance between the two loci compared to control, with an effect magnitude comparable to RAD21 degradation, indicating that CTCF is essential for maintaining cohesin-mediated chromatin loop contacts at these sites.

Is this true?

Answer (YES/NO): NO